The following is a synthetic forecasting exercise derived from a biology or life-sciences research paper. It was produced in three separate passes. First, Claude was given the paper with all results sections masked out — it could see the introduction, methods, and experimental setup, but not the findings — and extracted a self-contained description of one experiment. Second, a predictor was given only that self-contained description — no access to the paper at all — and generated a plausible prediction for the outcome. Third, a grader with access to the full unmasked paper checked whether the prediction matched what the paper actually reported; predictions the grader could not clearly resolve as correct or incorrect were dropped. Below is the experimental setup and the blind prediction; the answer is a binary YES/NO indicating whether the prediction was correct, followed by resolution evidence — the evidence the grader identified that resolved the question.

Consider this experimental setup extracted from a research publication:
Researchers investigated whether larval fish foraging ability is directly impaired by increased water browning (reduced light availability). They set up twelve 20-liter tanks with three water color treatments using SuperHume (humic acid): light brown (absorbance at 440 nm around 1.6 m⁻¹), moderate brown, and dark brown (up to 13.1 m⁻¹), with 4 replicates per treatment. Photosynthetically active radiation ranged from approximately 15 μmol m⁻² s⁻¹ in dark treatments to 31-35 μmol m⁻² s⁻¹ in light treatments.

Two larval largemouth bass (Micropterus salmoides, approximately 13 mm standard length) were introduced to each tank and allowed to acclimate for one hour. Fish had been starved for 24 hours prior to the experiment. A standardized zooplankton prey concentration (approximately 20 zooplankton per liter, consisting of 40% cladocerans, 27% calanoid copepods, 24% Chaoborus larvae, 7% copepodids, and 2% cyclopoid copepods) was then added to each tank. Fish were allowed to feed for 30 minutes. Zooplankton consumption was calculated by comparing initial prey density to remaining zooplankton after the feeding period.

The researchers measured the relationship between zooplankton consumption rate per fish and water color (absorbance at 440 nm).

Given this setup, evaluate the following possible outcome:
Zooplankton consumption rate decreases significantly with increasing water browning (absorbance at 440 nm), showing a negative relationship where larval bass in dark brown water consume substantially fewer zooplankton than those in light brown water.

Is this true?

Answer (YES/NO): NO